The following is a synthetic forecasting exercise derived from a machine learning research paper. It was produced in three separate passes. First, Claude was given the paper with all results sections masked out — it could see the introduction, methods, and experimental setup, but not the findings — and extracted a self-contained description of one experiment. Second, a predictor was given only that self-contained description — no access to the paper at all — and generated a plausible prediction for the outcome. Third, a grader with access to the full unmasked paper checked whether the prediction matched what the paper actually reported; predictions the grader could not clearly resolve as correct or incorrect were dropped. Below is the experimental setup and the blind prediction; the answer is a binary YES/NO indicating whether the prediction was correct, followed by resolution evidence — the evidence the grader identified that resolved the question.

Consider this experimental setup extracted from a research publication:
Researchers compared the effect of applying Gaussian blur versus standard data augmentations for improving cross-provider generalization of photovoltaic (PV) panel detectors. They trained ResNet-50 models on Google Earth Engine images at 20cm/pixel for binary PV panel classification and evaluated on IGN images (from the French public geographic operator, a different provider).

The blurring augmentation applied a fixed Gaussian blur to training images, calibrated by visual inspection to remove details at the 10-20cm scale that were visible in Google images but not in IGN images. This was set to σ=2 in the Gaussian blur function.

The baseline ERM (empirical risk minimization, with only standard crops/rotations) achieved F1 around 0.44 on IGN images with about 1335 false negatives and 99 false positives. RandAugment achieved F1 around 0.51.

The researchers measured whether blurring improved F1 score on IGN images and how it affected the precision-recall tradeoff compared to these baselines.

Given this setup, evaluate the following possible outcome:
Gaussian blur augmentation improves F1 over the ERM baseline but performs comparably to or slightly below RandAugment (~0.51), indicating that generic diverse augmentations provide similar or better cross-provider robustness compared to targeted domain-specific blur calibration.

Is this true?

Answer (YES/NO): NO